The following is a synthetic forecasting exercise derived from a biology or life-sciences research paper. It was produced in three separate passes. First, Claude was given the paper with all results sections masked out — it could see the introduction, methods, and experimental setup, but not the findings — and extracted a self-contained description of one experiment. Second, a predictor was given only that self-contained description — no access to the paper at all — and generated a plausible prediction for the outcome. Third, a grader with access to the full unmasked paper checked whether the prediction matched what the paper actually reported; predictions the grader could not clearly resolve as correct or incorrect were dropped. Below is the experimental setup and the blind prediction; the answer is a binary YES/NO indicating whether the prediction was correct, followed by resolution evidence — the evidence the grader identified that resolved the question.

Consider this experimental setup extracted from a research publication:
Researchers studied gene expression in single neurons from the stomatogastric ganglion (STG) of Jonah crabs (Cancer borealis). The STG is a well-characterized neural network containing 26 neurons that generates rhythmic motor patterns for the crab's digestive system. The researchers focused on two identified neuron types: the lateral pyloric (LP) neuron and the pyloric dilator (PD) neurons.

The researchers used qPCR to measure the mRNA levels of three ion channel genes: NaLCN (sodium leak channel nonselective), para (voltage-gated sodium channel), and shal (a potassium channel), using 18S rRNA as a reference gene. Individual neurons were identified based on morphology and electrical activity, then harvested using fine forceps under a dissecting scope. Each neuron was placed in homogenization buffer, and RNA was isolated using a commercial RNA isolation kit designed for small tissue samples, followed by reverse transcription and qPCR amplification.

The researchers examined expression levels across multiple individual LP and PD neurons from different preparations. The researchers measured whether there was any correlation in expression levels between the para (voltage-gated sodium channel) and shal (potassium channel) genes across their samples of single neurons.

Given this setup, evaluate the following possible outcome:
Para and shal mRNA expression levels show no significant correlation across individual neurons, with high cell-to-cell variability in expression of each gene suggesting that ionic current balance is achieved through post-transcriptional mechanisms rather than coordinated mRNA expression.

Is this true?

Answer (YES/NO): NO